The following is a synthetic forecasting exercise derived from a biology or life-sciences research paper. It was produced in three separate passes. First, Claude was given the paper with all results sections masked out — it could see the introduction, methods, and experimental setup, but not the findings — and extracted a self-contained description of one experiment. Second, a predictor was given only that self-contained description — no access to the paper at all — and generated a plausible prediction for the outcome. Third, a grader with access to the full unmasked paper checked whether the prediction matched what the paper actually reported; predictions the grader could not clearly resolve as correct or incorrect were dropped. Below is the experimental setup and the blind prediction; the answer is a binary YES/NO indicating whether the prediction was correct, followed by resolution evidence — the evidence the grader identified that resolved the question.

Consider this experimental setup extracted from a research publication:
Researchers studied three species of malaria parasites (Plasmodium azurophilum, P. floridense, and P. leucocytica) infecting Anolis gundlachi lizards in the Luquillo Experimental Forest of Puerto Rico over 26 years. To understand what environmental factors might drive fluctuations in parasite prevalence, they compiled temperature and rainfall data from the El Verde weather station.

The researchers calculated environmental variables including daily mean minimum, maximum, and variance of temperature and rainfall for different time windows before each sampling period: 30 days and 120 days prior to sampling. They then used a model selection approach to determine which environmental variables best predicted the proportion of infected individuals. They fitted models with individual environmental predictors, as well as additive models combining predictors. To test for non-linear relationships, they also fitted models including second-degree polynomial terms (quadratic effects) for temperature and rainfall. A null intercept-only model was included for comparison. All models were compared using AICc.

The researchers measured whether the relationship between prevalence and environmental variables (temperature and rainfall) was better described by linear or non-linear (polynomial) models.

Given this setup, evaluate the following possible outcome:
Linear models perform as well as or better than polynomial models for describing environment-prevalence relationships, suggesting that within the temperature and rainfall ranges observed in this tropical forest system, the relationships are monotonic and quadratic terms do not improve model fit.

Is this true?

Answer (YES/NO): NO